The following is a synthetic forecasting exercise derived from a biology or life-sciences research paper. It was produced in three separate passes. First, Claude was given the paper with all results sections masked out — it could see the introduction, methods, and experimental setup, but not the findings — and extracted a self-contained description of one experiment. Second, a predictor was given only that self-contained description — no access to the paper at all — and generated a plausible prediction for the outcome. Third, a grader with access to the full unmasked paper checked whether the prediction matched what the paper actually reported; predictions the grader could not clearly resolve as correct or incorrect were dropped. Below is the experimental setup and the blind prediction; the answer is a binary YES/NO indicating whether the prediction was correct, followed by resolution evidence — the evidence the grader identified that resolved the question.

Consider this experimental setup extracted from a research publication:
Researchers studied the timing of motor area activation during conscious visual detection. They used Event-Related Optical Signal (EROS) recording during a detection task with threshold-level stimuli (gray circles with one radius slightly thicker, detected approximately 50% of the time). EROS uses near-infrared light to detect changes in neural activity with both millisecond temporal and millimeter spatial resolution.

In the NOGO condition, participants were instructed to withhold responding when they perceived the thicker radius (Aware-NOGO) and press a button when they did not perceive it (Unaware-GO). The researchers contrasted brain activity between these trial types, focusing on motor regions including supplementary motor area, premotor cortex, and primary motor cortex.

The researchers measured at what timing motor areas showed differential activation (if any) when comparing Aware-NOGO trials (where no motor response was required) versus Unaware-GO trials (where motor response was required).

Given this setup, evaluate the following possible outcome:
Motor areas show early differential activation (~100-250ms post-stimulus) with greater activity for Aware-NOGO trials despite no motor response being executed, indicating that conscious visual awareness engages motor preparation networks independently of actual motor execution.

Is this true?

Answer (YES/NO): NO